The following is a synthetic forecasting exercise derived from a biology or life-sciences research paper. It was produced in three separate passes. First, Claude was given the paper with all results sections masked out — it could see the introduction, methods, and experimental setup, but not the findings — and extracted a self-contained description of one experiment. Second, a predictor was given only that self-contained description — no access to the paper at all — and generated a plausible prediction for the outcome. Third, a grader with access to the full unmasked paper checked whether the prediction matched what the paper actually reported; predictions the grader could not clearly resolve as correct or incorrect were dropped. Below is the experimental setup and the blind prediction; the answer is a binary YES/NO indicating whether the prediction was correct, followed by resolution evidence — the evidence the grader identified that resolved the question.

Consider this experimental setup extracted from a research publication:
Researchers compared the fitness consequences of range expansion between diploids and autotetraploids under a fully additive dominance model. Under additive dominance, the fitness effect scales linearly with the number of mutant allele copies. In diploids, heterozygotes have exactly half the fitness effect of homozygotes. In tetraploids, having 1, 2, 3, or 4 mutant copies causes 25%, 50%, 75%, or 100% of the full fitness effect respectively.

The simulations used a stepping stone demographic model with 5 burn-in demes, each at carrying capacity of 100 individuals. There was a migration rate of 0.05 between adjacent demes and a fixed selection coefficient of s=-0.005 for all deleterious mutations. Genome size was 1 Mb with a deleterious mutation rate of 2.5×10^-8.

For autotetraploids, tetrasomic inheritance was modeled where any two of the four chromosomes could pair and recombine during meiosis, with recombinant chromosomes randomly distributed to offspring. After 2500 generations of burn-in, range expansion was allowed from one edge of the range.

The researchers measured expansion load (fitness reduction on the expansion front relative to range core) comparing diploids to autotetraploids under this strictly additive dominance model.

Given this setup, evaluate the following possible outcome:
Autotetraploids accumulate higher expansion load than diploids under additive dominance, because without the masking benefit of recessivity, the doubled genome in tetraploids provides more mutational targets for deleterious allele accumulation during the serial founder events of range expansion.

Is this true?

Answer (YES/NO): NO